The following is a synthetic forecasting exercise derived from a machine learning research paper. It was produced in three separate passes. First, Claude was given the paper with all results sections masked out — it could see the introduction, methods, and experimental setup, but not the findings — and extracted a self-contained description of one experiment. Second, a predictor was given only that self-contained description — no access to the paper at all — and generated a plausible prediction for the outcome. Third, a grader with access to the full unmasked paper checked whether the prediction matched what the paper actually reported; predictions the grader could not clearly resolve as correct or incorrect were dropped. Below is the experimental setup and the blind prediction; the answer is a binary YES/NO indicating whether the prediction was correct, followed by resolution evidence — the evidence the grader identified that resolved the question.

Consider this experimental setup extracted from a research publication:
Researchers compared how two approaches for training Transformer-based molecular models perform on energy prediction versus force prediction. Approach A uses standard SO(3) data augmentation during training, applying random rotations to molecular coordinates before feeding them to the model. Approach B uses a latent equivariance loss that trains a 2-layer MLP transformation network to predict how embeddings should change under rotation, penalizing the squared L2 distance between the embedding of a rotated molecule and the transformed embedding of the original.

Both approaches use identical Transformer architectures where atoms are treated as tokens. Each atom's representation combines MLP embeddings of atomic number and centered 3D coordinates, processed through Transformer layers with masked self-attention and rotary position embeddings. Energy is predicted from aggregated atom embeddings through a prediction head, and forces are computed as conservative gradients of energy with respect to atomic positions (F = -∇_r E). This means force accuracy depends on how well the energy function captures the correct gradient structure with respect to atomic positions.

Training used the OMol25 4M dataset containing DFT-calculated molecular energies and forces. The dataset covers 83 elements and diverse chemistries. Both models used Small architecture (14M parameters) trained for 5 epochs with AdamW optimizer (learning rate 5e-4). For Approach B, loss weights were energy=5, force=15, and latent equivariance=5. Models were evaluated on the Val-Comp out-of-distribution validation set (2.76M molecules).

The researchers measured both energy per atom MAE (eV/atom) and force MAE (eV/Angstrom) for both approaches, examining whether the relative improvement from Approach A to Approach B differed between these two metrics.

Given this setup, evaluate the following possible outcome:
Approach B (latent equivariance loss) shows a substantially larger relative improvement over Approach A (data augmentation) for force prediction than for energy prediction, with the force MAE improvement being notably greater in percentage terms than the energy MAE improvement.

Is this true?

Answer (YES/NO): YES